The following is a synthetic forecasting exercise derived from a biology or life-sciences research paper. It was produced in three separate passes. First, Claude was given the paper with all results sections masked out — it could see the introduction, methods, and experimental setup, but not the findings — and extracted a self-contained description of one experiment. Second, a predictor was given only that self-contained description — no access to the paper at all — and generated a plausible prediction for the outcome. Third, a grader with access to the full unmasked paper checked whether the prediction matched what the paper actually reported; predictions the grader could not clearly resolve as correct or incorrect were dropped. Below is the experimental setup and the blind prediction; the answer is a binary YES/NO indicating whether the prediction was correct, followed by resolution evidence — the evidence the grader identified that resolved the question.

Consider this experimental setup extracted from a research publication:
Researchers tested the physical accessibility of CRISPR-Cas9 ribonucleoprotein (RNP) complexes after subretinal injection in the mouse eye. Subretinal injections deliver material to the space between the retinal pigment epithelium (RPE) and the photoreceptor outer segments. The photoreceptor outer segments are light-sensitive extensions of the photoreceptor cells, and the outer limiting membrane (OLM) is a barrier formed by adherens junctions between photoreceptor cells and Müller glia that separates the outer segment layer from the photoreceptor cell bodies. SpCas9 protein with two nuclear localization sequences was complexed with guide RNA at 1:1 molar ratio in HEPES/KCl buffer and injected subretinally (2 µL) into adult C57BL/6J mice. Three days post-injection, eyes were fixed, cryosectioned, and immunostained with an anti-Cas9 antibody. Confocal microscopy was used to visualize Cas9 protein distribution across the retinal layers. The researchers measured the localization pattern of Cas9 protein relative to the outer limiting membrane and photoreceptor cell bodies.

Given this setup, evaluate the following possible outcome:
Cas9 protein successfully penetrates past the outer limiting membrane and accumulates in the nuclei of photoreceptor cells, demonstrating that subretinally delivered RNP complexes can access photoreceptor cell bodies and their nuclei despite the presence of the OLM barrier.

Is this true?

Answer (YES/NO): NO